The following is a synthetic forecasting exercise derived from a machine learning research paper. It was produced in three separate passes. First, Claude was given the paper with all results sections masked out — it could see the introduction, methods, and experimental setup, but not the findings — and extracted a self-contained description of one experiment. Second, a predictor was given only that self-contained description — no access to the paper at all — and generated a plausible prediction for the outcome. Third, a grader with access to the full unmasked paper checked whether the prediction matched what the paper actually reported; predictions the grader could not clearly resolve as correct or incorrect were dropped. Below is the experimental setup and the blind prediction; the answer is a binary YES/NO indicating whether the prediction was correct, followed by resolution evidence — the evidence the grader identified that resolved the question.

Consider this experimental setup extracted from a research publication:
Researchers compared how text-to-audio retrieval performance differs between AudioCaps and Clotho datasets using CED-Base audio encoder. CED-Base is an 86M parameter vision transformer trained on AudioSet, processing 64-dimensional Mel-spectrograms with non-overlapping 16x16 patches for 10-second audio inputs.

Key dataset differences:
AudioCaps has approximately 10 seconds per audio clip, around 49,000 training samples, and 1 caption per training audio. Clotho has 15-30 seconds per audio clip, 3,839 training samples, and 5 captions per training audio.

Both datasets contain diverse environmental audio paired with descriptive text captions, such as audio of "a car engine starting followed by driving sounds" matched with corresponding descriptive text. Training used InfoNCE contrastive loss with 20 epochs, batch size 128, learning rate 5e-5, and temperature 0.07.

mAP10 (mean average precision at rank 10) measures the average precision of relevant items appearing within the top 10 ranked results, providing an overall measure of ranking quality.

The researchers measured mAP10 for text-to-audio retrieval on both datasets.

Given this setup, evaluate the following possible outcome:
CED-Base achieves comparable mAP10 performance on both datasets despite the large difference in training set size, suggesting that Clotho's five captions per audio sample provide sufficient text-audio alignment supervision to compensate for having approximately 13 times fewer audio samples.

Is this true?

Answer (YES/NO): NO